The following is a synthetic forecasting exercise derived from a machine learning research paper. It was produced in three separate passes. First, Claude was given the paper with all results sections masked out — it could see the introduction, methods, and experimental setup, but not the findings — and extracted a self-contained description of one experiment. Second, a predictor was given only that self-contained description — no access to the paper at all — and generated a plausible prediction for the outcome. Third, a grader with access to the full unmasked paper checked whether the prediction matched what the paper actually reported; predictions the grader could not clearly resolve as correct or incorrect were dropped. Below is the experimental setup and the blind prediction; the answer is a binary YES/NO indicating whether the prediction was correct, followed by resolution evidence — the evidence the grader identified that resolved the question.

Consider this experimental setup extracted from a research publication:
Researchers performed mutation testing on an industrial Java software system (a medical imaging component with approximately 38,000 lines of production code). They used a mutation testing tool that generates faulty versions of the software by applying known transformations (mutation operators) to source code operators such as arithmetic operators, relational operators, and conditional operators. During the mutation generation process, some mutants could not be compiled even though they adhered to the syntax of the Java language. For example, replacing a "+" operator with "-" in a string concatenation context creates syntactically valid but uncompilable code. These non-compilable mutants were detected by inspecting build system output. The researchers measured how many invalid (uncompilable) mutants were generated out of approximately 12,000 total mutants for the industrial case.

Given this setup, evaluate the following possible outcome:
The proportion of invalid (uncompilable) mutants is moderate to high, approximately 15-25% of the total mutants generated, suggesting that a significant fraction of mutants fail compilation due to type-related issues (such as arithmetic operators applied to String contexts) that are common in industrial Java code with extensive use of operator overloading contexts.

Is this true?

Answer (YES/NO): NO